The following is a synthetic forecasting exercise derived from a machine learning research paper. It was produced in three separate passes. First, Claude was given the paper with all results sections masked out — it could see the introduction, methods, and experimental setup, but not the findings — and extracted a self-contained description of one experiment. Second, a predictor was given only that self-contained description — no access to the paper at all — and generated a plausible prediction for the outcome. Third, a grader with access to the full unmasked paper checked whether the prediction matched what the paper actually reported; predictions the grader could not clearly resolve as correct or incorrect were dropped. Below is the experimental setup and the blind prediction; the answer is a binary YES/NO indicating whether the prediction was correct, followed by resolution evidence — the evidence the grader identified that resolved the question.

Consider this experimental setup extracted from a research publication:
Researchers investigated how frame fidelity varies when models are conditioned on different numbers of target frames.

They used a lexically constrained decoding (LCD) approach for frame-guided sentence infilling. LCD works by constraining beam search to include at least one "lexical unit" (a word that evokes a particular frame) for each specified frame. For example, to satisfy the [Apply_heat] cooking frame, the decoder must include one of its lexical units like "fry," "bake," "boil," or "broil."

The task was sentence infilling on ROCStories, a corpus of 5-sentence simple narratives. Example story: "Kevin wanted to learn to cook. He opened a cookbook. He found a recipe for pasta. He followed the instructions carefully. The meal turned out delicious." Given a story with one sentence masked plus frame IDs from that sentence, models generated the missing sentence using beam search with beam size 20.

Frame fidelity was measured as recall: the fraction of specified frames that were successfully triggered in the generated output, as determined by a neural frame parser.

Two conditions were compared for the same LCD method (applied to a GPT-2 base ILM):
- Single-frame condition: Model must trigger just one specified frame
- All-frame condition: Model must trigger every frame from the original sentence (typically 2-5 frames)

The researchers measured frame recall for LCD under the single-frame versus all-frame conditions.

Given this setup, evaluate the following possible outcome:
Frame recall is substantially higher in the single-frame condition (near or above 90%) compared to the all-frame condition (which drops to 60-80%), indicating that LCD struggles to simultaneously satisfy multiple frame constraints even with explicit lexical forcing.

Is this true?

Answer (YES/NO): NO